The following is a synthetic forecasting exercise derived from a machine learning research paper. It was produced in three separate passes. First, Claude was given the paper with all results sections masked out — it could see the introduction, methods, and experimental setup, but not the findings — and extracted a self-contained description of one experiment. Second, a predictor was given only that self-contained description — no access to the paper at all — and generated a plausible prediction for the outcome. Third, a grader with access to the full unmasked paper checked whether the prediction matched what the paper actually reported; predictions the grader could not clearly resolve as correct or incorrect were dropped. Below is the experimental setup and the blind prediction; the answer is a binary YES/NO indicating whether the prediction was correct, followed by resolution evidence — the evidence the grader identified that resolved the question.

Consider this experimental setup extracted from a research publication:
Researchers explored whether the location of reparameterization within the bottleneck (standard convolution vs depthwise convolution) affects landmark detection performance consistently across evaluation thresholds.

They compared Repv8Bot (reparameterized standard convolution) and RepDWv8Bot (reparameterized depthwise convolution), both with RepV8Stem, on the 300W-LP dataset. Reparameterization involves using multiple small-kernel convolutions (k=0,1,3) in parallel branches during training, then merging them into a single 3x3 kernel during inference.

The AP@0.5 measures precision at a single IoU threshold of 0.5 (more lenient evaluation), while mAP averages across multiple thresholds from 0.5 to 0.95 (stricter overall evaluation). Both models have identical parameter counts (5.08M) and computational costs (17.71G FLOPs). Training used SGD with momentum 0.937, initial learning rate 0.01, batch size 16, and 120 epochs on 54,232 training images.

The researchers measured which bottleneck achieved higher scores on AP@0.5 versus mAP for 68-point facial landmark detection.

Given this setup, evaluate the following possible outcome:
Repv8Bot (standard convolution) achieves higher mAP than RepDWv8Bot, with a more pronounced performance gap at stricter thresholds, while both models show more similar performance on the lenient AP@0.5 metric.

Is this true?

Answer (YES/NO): NO